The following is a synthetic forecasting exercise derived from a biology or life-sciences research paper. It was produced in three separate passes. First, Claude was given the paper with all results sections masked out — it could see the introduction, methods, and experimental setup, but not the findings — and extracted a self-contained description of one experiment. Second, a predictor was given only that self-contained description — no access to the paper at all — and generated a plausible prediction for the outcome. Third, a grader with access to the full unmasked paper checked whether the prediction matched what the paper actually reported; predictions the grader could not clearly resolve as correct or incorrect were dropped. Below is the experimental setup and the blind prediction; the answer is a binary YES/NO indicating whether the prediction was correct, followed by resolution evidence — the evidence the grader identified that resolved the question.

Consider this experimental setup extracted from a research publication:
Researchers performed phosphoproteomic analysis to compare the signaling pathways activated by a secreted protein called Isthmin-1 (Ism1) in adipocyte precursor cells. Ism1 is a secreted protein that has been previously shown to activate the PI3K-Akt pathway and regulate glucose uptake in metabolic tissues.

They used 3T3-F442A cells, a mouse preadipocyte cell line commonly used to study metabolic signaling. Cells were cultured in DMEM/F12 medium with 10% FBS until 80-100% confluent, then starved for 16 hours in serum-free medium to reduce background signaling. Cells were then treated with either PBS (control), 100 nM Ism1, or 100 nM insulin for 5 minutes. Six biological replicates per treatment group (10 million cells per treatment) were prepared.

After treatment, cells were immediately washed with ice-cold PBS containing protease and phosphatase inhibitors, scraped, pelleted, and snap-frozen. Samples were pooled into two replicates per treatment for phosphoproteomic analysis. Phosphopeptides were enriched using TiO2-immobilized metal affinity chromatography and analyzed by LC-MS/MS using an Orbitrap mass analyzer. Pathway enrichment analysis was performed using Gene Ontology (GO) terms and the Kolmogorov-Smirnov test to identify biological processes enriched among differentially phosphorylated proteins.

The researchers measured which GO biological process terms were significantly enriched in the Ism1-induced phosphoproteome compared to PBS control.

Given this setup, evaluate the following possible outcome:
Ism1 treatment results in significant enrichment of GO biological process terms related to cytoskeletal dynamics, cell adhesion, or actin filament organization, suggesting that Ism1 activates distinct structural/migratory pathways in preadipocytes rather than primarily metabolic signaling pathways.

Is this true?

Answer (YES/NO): NO